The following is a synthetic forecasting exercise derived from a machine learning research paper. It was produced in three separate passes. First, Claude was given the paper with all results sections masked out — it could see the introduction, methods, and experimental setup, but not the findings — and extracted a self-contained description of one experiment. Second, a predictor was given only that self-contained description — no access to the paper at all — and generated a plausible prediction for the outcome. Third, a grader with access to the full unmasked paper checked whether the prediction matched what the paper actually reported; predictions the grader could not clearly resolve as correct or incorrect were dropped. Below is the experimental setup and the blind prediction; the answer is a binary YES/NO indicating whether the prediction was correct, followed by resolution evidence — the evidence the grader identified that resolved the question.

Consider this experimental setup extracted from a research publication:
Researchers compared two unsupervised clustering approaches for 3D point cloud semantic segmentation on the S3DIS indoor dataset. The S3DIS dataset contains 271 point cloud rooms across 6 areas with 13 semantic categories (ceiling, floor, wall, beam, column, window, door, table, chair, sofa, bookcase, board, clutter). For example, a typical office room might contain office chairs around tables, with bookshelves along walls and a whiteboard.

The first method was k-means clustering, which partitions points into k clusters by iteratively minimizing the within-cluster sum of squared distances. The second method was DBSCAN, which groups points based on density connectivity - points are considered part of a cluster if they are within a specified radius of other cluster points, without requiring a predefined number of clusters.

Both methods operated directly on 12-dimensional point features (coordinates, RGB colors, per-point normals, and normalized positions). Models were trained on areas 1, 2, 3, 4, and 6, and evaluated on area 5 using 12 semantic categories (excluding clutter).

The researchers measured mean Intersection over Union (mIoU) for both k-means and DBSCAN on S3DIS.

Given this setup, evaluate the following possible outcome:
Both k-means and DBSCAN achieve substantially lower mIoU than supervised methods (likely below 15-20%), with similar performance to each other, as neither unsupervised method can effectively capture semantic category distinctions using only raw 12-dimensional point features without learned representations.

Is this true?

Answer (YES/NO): YES